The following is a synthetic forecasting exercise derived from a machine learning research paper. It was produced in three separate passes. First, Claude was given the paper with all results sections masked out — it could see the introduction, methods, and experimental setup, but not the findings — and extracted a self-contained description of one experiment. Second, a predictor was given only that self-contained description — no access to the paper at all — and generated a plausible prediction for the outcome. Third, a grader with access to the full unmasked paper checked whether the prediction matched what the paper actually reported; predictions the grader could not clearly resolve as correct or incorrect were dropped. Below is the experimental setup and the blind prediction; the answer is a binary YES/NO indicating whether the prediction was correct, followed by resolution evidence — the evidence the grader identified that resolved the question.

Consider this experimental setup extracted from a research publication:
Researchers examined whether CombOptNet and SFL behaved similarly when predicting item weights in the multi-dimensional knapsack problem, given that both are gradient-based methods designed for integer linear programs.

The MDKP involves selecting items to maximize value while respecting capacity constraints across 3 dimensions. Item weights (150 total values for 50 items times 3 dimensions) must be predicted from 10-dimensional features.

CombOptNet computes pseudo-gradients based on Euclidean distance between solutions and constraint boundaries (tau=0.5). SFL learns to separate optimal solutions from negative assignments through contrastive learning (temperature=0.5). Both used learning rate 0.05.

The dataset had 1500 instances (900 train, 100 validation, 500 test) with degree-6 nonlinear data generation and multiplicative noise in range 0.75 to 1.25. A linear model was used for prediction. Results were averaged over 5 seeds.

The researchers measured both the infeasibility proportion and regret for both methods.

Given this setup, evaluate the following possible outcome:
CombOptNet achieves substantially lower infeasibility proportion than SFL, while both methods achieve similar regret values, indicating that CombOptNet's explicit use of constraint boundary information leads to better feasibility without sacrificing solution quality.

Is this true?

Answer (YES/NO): NO